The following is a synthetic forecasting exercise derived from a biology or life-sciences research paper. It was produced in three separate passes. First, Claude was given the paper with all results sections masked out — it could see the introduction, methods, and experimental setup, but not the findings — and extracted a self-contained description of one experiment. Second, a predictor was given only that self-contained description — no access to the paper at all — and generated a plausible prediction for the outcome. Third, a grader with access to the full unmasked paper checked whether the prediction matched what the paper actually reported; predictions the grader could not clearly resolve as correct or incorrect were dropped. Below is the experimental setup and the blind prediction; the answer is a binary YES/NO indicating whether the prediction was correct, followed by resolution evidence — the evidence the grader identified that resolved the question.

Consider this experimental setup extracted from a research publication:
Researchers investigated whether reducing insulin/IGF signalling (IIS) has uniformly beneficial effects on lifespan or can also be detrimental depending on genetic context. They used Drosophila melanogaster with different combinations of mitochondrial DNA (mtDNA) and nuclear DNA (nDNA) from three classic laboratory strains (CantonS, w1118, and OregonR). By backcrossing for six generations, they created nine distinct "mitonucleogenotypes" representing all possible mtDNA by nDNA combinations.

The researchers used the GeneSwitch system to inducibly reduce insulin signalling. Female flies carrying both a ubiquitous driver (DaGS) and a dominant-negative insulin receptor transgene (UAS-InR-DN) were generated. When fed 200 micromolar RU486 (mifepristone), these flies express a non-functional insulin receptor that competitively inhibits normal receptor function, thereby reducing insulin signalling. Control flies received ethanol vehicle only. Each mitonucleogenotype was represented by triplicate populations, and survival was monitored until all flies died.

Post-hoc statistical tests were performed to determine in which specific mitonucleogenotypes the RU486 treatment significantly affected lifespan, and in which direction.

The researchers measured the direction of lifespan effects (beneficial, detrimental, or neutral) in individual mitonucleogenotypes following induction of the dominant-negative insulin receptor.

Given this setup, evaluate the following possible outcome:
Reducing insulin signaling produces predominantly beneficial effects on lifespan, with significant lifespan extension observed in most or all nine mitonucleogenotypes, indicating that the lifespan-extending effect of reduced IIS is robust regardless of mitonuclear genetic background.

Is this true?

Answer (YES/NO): NO